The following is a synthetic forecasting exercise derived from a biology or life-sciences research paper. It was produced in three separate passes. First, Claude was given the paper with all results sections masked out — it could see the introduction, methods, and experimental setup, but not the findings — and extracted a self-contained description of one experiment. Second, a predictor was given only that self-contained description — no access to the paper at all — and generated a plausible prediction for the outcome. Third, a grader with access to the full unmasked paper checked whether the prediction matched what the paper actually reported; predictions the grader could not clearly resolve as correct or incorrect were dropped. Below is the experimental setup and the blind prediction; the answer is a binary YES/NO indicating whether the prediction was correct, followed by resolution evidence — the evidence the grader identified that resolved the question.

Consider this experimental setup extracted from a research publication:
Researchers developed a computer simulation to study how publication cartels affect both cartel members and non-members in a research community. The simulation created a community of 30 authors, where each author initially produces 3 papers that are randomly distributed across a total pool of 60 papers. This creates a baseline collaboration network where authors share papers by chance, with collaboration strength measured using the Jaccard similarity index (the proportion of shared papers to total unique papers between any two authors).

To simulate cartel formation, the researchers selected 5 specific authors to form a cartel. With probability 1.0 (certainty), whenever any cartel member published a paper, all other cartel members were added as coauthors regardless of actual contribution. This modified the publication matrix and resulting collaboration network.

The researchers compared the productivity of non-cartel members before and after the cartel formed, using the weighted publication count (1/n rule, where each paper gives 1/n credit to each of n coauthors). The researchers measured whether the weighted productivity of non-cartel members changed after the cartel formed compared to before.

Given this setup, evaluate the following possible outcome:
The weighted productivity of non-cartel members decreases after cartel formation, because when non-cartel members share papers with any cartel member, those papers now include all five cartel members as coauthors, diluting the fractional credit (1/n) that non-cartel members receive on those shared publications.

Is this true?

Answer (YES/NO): YES